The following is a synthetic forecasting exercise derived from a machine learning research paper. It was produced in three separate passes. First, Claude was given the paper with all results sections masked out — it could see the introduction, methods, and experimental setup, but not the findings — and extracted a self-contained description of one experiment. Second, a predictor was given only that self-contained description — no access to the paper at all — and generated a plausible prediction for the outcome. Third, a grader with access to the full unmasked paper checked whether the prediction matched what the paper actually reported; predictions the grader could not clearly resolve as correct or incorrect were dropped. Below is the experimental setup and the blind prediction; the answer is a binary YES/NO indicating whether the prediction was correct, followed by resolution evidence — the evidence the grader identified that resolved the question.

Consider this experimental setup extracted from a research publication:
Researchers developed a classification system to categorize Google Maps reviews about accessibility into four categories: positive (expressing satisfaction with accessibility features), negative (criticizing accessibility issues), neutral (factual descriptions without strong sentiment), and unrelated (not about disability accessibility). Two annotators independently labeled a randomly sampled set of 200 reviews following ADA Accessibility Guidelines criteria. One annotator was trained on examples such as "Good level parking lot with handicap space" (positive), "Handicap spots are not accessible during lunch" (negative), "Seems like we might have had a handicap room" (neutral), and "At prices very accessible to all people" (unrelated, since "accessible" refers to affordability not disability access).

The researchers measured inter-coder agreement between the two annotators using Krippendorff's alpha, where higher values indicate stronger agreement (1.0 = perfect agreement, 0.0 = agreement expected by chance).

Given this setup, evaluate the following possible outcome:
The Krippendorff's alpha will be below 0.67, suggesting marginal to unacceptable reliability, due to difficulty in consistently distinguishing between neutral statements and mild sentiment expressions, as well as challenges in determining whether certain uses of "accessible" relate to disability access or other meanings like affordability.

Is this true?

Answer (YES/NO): NO